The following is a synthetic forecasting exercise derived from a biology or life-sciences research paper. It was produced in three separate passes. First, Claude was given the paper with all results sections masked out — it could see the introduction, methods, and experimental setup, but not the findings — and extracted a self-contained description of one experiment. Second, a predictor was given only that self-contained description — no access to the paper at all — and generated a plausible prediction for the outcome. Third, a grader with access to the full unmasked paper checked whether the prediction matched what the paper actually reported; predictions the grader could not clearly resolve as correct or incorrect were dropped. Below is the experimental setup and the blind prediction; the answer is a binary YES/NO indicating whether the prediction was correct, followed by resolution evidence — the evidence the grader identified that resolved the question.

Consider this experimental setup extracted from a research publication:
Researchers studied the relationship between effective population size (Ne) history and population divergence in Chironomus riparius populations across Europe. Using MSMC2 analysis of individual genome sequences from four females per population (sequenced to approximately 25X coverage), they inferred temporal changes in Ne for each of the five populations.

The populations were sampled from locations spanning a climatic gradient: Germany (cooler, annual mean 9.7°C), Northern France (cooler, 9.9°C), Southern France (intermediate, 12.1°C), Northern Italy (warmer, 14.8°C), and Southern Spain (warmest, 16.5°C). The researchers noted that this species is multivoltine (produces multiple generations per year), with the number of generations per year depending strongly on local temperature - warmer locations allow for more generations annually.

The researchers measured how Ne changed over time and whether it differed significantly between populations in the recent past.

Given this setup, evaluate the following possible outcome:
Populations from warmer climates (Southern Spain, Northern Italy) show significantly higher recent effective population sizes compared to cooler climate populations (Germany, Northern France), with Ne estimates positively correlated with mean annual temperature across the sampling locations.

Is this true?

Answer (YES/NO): NO